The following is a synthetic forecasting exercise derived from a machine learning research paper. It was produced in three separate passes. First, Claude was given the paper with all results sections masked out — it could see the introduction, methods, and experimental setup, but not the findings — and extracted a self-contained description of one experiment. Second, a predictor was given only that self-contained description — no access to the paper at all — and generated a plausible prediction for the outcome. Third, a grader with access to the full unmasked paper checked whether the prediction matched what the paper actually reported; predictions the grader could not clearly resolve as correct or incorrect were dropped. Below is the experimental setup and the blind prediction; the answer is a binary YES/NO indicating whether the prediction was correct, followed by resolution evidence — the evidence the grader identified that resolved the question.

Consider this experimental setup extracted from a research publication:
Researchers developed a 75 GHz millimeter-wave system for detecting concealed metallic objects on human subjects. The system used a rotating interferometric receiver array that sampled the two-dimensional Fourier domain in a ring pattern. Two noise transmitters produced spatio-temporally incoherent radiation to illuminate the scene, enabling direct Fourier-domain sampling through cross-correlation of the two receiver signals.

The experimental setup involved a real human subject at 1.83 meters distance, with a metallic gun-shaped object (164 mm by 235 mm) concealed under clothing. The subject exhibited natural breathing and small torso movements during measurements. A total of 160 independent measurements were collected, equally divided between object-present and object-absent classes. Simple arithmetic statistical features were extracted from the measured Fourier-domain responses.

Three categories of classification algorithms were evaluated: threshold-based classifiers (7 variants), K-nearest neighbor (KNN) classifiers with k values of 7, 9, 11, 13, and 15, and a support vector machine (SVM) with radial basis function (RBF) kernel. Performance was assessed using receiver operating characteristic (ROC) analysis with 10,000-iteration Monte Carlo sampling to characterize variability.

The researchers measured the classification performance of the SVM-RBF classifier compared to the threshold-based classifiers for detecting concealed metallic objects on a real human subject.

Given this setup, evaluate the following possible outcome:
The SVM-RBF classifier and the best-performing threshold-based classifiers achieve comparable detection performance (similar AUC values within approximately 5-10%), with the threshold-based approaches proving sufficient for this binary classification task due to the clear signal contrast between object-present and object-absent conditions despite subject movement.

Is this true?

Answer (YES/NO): NO